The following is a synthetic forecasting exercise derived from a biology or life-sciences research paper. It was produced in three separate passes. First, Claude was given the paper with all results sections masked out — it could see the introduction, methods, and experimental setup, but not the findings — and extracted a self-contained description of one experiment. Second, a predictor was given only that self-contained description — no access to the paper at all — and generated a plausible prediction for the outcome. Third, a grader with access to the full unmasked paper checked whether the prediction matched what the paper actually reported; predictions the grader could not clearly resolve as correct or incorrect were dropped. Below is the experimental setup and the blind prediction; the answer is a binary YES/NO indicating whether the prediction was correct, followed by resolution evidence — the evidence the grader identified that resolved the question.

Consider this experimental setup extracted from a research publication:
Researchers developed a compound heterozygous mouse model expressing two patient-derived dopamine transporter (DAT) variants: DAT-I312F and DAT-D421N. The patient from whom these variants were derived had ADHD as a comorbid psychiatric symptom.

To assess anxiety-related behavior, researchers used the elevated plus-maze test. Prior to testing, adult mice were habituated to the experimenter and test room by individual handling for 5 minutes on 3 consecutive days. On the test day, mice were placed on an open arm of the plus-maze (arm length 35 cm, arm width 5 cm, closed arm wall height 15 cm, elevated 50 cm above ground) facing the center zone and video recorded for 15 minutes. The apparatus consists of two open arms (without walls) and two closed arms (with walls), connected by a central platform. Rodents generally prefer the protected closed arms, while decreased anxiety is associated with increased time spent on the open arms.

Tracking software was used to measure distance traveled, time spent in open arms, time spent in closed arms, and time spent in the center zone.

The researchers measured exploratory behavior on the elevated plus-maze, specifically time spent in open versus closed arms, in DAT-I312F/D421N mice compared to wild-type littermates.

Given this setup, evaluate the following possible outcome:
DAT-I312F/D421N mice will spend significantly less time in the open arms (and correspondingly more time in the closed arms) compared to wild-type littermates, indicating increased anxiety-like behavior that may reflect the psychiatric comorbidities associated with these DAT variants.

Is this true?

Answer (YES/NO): NO